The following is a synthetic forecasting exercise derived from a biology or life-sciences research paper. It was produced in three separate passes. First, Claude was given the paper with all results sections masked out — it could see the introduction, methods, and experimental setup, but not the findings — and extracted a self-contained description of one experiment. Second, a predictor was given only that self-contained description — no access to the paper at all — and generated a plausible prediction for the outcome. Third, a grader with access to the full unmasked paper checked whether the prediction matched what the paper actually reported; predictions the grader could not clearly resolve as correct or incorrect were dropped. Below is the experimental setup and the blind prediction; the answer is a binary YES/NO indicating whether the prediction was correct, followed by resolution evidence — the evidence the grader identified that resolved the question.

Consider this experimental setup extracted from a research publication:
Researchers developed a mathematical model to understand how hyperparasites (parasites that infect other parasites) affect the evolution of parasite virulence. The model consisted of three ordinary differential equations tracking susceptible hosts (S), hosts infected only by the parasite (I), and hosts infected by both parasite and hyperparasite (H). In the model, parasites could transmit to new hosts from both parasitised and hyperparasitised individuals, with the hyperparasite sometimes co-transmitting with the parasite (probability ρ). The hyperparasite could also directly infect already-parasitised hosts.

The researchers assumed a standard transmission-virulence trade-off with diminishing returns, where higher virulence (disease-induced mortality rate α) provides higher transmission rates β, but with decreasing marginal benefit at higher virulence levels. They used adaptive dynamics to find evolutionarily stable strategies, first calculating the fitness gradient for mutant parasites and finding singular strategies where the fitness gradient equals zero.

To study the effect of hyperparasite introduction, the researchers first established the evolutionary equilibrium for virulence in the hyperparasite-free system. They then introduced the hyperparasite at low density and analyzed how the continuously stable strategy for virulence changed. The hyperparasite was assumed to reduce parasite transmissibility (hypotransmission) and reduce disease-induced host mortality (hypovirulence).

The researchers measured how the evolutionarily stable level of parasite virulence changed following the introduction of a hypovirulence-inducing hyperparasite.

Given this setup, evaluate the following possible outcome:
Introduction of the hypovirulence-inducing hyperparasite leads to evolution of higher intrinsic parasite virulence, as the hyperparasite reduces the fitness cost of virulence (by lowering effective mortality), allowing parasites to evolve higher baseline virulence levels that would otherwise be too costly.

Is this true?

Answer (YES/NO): YES